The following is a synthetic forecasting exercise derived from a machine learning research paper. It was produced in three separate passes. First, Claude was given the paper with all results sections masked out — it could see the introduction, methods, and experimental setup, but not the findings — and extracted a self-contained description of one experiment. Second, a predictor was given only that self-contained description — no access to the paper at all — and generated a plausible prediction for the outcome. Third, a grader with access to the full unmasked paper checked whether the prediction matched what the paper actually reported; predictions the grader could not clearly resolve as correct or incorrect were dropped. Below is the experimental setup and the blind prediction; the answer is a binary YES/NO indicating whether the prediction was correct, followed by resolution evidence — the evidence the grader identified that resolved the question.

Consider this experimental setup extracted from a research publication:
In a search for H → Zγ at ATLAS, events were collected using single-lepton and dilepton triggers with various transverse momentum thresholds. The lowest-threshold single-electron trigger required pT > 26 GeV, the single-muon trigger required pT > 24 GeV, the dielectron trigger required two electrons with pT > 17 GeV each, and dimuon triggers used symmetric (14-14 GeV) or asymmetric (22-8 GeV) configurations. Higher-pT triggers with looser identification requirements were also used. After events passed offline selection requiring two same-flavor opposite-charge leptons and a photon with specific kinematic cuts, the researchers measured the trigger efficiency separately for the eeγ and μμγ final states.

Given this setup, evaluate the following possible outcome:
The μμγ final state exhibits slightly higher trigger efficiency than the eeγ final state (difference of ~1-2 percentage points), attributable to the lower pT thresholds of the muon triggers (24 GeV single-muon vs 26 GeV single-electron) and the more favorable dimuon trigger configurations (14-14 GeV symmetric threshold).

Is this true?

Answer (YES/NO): NO